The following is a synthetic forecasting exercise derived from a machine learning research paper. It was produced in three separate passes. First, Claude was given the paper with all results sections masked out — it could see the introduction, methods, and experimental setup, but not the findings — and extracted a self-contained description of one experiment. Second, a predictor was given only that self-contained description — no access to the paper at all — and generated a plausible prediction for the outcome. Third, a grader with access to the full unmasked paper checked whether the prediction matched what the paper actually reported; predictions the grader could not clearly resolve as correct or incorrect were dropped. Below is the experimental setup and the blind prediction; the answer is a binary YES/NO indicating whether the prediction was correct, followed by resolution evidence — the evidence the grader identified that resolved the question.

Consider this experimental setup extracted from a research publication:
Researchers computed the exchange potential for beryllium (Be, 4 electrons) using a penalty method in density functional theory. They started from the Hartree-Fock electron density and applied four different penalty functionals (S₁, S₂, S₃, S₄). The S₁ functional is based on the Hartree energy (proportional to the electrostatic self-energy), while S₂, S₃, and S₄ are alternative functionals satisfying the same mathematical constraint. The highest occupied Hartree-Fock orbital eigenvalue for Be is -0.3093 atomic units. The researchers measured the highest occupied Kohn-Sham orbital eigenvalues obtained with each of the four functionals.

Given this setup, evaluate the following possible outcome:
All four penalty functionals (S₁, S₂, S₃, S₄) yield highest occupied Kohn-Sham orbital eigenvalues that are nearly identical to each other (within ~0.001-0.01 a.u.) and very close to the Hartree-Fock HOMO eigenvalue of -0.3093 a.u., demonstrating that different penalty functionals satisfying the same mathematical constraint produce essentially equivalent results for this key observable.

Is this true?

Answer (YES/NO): YES